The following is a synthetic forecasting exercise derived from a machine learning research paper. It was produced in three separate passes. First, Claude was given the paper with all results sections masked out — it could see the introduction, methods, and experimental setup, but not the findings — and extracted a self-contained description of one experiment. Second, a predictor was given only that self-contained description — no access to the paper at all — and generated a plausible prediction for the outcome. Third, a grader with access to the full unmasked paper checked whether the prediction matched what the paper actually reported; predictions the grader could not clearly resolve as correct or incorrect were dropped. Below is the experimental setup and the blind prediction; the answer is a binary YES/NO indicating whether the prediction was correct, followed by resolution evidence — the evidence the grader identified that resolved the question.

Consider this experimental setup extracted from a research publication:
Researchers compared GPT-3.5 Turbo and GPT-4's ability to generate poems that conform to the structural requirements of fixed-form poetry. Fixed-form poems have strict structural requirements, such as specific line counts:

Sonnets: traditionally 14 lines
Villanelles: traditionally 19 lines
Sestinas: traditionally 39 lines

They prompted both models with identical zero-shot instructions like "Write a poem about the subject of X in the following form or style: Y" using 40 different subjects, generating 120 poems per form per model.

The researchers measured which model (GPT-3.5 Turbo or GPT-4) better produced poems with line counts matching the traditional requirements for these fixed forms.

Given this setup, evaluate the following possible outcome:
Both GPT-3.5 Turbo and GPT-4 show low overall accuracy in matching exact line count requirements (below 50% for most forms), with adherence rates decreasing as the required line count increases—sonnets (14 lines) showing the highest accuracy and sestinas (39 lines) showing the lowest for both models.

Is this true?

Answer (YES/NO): NO